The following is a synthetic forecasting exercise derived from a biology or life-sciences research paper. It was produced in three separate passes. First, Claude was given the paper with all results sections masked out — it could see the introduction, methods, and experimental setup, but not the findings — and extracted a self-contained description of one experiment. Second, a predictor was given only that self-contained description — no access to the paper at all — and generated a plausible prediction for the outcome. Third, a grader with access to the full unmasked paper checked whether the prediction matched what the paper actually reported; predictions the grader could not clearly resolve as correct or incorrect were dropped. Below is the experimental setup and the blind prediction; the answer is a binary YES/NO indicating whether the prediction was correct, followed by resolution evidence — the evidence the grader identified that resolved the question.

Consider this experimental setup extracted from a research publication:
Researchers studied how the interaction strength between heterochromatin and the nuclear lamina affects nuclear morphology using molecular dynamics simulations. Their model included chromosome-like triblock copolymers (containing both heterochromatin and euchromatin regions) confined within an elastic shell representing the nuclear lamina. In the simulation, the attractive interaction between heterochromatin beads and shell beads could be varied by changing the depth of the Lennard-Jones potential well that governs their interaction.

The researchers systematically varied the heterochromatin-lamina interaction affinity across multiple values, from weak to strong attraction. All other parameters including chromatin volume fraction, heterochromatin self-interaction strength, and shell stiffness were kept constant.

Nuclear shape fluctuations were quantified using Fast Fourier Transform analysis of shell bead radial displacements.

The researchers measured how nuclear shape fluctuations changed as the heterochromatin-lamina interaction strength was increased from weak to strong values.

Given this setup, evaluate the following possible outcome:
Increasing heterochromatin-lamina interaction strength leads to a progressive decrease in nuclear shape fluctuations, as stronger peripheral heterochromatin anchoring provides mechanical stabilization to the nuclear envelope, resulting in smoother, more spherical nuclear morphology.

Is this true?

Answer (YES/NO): NO